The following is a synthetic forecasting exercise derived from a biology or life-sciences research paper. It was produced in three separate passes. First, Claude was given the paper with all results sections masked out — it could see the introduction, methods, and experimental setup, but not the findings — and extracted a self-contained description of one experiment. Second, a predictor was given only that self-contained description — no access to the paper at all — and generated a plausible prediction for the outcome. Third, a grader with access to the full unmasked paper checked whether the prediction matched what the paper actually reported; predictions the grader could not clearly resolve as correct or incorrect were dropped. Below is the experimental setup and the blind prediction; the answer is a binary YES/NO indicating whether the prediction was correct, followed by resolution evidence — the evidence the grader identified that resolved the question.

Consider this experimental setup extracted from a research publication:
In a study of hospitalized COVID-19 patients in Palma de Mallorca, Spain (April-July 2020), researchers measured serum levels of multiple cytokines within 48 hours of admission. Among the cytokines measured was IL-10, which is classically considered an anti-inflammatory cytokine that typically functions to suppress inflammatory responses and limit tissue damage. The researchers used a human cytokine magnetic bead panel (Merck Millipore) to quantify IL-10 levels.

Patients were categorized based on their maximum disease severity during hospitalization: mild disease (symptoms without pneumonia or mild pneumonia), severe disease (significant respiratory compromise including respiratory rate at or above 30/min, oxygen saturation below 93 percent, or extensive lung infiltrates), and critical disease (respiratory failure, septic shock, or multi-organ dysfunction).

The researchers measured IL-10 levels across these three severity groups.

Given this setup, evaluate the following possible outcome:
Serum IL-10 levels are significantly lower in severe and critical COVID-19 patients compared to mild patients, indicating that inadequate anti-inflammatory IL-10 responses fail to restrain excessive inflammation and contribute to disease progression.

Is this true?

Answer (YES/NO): NO